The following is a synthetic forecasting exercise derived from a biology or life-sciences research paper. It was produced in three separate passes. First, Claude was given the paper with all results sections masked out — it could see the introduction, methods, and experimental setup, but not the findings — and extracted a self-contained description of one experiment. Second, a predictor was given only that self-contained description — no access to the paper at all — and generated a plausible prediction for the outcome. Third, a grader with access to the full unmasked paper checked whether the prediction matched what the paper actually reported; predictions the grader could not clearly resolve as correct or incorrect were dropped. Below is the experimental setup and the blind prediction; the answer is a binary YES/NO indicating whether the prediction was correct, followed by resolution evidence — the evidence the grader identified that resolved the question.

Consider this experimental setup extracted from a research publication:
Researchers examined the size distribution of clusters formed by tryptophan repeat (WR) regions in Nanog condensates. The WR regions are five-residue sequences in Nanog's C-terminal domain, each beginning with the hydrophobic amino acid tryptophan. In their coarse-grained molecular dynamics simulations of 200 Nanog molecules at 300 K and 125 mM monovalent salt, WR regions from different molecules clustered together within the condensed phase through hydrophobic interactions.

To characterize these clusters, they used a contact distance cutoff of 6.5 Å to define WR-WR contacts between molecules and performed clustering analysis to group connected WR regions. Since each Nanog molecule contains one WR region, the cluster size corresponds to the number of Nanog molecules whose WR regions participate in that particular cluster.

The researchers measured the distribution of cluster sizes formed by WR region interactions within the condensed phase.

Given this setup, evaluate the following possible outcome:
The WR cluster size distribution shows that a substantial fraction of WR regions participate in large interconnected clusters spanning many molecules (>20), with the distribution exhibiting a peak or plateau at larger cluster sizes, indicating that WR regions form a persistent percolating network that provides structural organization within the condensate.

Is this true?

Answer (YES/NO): NO